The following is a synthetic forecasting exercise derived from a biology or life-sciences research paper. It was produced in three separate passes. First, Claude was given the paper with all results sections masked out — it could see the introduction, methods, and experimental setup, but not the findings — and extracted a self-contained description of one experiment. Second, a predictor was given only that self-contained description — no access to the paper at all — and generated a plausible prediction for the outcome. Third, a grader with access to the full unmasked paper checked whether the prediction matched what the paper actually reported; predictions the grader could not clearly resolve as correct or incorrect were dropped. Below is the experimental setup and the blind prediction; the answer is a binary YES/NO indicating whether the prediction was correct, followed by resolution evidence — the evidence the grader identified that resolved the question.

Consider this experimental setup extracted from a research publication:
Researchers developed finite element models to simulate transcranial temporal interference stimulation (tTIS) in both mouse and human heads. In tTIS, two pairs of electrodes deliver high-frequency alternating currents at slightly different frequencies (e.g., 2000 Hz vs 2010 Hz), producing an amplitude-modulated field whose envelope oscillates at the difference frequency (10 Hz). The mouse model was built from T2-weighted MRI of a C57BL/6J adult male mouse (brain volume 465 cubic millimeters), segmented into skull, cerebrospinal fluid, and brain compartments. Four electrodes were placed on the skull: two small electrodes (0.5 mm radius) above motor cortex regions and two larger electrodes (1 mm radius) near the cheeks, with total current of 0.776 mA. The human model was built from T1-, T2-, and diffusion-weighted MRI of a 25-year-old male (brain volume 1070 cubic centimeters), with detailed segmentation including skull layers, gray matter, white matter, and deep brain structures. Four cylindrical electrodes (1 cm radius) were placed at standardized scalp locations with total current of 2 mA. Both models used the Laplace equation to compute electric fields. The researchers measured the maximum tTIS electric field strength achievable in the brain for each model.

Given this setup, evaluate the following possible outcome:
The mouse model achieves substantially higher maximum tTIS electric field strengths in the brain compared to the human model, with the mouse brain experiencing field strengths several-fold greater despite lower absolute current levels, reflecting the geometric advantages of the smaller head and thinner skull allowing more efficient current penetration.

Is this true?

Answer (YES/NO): YES